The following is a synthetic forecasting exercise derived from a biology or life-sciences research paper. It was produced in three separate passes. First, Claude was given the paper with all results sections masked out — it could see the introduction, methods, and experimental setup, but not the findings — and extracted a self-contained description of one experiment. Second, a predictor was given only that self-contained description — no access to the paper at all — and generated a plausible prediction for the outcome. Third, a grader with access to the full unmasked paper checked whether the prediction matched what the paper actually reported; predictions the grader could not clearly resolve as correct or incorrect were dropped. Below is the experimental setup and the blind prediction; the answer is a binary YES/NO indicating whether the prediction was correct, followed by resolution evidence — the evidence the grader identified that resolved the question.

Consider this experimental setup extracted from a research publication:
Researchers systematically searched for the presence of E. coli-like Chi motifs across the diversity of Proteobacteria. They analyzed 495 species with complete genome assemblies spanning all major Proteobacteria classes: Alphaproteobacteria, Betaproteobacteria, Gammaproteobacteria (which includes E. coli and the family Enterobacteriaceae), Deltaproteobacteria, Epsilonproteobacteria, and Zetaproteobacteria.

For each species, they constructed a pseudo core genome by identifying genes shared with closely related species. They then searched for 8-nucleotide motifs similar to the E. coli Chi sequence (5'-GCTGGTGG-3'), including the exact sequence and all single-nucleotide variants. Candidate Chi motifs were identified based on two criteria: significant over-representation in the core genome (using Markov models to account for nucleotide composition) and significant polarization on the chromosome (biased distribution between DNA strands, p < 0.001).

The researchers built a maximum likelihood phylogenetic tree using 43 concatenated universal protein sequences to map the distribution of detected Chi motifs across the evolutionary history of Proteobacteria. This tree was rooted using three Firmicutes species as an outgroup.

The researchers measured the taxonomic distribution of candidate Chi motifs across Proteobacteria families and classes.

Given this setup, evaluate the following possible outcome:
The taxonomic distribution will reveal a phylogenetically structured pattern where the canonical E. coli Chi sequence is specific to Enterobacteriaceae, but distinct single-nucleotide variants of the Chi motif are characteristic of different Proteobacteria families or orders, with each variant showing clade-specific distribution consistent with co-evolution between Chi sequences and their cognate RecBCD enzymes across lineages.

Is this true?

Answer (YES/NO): NO